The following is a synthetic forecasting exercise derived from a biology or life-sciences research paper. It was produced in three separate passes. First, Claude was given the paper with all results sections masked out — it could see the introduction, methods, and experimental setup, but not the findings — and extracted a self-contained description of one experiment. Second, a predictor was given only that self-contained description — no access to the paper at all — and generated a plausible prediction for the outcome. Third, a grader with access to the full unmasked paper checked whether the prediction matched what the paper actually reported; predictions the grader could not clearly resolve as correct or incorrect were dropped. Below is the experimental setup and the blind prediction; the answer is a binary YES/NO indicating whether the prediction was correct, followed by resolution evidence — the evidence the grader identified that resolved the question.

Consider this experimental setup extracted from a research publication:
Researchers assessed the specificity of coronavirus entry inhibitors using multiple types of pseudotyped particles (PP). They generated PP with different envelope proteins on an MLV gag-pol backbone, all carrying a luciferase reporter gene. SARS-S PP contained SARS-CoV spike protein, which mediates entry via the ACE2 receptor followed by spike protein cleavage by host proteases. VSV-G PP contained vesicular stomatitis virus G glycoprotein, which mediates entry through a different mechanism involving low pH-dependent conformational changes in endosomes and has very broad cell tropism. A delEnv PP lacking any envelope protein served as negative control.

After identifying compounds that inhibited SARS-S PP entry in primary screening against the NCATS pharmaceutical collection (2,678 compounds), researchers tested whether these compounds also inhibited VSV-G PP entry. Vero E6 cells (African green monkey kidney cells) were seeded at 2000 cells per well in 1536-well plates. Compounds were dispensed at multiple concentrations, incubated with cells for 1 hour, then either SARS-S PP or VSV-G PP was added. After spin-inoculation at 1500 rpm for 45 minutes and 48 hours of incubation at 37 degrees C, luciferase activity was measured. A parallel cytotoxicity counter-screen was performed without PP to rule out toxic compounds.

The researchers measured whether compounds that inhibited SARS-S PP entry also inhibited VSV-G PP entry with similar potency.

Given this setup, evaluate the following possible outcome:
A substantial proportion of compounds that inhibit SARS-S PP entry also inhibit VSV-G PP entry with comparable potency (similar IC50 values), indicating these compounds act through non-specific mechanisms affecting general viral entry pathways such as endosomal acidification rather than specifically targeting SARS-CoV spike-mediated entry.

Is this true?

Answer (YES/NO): YES